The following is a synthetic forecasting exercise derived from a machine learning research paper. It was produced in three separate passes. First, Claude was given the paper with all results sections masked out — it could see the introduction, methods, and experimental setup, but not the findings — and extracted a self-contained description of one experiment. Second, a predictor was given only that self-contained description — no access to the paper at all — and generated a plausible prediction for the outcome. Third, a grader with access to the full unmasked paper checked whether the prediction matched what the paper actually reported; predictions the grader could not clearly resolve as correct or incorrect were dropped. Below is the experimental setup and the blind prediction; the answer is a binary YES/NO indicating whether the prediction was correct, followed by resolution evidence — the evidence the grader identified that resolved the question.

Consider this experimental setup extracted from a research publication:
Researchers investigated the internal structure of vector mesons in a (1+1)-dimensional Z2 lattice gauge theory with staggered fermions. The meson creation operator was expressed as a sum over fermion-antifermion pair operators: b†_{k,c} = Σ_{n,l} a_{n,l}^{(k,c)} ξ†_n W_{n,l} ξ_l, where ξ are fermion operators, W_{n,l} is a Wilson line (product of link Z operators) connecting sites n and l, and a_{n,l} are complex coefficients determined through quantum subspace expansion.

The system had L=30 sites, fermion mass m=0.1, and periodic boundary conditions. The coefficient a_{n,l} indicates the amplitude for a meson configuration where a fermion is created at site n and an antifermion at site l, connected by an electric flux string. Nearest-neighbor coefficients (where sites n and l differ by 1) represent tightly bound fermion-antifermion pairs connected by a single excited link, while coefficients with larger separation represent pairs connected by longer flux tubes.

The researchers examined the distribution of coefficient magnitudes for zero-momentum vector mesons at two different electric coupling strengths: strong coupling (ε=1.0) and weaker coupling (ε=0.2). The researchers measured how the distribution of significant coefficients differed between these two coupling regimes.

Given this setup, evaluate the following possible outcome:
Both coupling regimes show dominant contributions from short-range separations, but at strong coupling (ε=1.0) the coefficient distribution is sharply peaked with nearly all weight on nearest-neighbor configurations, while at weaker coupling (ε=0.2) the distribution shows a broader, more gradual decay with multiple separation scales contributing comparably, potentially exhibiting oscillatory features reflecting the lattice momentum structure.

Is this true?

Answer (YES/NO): NO